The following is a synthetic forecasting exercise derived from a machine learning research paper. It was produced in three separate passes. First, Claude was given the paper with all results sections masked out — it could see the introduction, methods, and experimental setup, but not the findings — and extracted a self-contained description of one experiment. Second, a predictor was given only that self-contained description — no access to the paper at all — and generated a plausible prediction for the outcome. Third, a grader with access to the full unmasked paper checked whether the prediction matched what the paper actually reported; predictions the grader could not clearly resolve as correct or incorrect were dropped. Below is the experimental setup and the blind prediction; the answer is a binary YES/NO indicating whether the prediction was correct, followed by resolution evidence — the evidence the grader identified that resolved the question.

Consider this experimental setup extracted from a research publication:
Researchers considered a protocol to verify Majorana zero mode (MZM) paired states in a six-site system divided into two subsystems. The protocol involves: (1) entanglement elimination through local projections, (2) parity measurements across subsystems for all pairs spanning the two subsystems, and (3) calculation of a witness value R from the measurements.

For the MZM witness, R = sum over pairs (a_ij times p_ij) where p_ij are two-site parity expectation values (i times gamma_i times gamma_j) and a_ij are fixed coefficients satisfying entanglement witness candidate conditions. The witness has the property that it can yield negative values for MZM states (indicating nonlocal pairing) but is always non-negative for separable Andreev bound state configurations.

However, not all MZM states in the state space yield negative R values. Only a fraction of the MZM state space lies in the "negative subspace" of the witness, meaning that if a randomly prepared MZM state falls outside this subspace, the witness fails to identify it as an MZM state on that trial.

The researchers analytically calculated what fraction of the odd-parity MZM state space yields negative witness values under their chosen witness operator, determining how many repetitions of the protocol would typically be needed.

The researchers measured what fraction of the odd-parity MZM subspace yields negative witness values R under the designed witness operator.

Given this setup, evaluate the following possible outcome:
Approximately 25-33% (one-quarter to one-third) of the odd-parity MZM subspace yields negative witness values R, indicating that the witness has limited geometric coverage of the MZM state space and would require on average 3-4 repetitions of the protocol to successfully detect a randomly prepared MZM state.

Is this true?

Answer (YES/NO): NO